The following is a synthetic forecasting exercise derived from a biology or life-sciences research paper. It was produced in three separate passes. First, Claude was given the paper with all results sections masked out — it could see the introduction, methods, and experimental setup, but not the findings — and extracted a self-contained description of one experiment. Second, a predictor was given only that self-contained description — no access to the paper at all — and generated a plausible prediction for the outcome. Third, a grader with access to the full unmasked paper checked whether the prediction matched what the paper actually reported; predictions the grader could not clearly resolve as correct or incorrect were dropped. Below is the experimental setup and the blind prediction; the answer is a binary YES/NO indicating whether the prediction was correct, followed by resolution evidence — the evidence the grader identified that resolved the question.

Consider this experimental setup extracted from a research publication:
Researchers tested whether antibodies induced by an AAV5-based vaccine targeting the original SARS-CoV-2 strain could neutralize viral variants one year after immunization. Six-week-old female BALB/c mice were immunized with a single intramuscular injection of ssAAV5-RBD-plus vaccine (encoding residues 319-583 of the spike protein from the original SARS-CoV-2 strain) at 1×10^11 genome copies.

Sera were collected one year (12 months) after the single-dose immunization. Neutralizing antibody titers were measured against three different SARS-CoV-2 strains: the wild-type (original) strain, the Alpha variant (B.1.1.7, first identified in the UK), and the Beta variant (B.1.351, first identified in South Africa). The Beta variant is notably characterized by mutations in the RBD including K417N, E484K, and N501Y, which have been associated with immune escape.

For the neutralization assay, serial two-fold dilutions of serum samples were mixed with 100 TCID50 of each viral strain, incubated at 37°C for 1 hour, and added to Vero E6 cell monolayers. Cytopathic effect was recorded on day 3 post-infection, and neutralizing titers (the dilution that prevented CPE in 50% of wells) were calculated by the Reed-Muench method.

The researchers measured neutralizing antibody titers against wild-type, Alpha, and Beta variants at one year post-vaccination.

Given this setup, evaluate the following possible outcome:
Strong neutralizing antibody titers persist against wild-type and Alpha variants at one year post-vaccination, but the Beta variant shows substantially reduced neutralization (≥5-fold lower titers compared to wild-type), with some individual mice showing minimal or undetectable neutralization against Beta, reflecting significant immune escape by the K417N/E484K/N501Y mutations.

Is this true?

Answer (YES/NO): NO